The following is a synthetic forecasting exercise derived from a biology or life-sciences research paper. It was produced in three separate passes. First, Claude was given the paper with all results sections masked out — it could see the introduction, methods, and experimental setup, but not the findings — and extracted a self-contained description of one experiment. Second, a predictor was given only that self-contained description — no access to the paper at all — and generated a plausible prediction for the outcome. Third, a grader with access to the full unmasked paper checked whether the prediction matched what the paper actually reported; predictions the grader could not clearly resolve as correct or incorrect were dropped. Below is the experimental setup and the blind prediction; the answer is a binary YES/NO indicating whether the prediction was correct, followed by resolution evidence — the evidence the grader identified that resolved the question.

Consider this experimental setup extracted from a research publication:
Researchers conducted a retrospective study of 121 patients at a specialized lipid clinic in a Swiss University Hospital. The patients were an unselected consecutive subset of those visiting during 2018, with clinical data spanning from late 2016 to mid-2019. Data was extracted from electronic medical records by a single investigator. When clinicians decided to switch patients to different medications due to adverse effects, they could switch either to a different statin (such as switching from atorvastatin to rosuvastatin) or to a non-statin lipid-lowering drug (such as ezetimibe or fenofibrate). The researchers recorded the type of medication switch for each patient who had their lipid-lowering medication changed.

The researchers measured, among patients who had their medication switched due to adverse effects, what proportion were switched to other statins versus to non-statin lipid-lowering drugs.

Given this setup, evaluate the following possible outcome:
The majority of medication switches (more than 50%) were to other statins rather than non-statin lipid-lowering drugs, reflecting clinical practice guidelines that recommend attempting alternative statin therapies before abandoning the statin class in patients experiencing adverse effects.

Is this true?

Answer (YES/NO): YES